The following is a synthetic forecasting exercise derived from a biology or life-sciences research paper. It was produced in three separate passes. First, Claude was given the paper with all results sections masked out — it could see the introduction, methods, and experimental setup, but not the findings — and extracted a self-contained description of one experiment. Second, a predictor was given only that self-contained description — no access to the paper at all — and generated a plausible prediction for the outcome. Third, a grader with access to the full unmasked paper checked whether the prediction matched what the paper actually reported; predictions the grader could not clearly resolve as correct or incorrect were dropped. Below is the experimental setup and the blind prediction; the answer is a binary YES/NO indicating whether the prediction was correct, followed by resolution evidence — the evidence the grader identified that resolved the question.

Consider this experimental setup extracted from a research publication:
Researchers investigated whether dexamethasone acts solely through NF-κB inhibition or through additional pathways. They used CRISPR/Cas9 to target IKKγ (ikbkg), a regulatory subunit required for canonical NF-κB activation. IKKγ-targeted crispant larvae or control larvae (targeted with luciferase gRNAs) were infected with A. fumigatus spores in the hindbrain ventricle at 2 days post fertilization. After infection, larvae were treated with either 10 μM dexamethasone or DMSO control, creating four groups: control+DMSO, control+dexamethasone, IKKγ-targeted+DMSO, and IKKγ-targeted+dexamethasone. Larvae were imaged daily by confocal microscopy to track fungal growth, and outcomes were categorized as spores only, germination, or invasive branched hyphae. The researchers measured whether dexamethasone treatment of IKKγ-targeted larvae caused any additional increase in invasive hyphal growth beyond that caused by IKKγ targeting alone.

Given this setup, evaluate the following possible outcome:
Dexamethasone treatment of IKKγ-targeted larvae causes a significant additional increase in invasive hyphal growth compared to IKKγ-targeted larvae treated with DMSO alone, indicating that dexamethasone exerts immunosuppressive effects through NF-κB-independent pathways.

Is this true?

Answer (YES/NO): NO